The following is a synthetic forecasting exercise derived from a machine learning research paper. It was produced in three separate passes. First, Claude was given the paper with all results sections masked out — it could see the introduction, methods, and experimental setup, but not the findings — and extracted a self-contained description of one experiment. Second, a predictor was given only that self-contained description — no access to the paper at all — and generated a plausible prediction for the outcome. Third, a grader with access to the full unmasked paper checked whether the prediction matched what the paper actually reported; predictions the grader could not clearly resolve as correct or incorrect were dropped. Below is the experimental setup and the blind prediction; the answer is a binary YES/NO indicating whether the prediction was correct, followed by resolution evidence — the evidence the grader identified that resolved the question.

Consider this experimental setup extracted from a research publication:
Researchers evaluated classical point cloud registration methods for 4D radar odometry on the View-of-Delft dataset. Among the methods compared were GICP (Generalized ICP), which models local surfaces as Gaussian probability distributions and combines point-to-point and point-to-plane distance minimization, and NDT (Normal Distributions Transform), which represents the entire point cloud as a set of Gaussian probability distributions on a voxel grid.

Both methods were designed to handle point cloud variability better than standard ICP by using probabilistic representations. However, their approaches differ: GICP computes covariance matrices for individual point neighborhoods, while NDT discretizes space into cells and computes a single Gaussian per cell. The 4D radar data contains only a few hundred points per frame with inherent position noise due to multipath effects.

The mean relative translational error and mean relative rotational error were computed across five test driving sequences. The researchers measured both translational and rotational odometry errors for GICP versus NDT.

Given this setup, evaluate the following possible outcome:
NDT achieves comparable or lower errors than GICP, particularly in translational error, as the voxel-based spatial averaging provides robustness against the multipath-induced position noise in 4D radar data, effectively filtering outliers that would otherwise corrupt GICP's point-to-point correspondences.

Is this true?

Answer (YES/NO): NO